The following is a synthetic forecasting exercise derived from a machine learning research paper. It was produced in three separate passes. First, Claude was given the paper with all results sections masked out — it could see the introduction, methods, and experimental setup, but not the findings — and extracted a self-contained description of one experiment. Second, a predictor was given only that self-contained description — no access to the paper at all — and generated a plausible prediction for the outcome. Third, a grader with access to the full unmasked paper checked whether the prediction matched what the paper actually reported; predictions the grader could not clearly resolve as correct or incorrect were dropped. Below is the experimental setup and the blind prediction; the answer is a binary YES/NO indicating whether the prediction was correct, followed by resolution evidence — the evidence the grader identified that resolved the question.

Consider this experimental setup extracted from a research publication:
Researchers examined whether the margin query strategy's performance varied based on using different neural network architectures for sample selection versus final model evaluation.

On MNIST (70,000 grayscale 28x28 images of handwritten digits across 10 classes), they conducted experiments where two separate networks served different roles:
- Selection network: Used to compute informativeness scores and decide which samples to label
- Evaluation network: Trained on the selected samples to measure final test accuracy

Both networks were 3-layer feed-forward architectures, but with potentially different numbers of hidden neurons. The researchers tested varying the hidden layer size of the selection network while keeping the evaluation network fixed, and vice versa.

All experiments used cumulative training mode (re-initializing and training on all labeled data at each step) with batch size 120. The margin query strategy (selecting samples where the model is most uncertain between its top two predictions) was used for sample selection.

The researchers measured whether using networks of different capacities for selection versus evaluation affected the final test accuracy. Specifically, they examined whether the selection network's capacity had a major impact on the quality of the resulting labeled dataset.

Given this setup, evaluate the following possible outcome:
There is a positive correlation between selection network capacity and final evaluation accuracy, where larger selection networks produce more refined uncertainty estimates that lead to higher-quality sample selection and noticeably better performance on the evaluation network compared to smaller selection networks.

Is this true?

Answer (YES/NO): NO